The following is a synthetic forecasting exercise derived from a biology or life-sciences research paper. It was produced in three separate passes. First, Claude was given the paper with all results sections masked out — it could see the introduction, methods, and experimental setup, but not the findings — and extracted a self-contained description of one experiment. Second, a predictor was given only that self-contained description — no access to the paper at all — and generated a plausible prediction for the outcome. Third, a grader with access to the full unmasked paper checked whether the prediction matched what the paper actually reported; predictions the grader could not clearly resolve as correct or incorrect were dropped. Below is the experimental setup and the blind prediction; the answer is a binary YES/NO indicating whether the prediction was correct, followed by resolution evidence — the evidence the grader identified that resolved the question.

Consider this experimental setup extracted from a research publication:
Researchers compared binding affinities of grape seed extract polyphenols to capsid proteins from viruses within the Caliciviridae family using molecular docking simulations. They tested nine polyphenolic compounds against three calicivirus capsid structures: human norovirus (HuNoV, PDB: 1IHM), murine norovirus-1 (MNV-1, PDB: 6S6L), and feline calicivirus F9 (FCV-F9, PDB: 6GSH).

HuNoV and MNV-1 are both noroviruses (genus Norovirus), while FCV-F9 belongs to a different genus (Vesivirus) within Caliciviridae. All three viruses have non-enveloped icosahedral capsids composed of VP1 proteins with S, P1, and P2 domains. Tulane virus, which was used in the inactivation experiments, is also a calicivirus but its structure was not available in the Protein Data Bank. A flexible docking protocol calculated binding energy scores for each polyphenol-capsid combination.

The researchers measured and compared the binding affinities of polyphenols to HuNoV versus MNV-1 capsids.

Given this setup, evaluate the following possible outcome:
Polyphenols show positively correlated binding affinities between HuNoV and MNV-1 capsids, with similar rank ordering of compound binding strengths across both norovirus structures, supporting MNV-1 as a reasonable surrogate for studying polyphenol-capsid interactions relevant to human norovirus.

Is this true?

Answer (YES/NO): NO